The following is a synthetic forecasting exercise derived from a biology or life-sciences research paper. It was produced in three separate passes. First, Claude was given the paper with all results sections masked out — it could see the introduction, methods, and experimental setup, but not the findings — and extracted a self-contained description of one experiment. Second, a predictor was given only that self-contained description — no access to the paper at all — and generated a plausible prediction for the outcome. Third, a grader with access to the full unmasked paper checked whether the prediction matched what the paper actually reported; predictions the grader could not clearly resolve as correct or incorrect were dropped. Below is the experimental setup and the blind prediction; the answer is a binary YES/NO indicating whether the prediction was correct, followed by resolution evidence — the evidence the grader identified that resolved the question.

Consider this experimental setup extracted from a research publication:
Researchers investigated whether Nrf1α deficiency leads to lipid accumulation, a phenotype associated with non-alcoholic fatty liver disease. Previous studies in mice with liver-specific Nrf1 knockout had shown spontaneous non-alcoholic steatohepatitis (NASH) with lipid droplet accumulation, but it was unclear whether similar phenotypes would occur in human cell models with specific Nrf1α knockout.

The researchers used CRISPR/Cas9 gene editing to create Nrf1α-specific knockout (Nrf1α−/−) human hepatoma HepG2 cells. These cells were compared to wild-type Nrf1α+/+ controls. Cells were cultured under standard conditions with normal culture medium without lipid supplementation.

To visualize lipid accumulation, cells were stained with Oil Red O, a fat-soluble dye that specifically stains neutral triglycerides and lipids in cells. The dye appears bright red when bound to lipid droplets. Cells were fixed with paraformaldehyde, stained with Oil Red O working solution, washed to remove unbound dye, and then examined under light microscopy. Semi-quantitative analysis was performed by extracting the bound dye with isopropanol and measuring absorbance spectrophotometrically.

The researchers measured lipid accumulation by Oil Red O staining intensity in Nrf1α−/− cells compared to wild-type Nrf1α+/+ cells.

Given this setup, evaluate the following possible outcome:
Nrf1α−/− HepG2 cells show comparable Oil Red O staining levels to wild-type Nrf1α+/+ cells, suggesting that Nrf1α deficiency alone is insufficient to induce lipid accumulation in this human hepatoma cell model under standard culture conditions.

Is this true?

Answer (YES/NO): NO